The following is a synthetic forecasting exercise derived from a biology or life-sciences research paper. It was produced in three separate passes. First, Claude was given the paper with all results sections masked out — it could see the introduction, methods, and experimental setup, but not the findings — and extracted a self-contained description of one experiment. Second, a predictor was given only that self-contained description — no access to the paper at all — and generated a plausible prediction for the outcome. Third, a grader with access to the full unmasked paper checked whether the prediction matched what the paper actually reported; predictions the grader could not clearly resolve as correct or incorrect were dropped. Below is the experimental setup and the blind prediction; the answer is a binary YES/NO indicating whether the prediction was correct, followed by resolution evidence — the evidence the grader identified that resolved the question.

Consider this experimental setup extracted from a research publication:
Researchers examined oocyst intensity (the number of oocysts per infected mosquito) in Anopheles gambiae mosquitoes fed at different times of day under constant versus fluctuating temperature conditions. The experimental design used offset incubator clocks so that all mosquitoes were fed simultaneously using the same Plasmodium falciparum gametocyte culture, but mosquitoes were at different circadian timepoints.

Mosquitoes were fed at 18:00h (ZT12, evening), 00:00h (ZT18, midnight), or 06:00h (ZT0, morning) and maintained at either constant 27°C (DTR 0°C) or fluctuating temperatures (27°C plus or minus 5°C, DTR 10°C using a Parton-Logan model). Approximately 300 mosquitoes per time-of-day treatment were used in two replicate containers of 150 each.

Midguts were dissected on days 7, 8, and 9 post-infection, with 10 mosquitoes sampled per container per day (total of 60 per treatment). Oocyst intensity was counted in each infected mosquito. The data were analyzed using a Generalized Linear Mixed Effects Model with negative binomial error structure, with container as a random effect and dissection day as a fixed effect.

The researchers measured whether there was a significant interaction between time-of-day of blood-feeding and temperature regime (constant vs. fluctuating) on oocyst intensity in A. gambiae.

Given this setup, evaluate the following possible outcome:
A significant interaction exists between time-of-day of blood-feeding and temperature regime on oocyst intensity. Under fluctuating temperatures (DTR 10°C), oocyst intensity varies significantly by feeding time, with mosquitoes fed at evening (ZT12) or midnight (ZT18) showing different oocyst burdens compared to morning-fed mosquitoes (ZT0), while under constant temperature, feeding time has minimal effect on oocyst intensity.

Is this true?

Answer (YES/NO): YES